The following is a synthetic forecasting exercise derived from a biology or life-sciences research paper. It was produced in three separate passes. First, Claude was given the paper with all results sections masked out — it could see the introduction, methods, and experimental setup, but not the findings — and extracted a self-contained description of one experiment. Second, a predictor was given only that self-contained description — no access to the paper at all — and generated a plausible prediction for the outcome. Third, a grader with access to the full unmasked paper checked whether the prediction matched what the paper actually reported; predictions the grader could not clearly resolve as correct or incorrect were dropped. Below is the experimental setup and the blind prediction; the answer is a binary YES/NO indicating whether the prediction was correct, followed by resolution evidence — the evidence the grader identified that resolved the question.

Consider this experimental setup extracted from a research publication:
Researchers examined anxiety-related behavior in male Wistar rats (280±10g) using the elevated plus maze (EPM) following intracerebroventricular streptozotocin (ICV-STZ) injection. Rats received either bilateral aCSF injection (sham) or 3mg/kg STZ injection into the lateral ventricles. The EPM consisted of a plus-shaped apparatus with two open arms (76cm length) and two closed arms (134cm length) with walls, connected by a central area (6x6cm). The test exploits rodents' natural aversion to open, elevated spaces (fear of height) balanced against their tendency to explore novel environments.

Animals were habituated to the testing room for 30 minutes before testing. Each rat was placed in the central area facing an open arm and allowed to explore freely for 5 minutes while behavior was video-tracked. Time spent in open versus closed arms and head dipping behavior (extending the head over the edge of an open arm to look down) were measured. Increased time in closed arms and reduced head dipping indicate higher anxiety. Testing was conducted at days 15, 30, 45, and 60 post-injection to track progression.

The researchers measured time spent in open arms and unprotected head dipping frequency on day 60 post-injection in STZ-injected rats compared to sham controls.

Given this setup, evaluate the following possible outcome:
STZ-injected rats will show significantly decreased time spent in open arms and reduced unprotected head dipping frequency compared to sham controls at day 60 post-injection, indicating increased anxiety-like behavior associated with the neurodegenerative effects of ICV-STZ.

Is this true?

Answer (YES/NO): NO